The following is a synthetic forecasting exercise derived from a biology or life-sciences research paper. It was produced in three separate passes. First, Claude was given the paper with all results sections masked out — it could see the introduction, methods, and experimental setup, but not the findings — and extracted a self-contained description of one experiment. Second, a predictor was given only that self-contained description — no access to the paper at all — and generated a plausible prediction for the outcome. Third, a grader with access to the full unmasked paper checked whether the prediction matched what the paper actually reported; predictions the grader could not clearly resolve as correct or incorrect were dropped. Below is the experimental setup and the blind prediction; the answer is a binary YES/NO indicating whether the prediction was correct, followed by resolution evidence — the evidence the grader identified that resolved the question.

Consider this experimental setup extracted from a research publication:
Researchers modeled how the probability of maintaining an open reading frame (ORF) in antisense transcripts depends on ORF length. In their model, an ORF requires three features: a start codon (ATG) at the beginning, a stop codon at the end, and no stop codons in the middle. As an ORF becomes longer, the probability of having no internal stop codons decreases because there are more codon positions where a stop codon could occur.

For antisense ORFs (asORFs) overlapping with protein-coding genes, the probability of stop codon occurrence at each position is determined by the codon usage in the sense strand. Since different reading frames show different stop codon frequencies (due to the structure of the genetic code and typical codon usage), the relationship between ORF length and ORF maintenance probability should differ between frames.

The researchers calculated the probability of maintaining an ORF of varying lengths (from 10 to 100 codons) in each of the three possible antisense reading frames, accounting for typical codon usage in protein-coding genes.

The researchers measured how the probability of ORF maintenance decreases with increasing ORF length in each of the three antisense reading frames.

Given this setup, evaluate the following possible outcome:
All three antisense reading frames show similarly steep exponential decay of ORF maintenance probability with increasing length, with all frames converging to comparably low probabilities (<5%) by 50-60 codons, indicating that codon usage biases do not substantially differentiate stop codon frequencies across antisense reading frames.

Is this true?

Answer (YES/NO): NO